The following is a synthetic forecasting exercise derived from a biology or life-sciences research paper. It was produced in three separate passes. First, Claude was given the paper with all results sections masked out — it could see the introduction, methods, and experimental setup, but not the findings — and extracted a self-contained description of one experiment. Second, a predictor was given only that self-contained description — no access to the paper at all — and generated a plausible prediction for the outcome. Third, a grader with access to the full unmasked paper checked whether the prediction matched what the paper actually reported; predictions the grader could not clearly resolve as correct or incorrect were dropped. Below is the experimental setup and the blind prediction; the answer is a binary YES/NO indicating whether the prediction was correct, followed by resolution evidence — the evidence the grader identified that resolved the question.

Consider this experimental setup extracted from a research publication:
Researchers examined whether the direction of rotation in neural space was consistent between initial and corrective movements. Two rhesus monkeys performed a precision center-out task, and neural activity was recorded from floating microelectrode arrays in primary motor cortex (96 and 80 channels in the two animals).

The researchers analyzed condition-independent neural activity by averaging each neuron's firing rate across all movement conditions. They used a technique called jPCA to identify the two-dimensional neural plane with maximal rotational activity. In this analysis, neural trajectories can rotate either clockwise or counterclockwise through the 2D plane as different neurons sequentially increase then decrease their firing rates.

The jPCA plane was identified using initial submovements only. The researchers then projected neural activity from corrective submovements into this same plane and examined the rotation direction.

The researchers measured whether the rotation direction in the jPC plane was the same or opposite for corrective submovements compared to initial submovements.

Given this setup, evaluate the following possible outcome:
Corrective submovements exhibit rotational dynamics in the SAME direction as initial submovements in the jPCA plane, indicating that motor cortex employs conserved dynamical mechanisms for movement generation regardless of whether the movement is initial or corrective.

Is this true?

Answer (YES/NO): YES